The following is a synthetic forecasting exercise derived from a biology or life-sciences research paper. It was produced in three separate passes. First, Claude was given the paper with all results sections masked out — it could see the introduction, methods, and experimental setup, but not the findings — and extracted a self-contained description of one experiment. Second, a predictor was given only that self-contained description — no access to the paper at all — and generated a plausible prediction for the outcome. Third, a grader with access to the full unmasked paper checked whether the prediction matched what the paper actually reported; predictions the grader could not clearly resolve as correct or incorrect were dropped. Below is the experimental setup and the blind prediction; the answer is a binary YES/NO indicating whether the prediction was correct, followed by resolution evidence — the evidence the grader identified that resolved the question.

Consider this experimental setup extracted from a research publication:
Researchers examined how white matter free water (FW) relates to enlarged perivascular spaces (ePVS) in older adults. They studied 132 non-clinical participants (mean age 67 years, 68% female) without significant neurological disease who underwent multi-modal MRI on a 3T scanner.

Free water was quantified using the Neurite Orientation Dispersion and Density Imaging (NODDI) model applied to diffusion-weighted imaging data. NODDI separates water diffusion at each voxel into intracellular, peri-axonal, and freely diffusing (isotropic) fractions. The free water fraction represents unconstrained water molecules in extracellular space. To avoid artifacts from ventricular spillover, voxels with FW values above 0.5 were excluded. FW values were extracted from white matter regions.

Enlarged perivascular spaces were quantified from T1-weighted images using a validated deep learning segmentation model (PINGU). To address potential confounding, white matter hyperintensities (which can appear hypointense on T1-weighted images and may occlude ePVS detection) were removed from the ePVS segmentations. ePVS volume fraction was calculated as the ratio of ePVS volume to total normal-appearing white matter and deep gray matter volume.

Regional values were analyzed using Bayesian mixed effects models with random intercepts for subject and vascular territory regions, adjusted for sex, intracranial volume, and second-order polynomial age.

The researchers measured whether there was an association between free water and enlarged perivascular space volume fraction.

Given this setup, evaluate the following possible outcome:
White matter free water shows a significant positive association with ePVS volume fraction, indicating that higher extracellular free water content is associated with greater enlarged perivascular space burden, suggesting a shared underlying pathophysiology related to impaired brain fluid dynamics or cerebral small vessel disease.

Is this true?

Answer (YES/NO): YES